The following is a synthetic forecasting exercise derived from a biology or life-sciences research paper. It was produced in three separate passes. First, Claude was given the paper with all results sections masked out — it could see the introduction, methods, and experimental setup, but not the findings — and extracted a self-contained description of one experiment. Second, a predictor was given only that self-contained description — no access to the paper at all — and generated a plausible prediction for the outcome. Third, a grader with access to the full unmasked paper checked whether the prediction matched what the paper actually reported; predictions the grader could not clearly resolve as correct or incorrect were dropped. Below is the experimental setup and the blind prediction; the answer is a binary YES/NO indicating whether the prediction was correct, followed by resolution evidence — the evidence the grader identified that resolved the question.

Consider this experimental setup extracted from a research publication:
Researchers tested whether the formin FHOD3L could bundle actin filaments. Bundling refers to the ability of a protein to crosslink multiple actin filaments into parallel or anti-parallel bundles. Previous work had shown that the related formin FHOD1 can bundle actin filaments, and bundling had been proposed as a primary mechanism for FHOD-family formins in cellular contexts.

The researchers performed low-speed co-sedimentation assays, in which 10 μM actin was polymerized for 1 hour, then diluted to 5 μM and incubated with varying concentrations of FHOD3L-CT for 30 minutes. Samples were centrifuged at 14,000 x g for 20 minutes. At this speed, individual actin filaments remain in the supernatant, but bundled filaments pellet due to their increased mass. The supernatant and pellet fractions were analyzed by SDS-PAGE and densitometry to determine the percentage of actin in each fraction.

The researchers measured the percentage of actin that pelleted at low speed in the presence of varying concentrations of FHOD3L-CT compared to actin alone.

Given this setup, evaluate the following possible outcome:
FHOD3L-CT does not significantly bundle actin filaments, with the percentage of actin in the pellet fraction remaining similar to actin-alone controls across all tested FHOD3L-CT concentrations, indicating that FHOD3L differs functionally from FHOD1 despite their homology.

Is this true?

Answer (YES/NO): NO